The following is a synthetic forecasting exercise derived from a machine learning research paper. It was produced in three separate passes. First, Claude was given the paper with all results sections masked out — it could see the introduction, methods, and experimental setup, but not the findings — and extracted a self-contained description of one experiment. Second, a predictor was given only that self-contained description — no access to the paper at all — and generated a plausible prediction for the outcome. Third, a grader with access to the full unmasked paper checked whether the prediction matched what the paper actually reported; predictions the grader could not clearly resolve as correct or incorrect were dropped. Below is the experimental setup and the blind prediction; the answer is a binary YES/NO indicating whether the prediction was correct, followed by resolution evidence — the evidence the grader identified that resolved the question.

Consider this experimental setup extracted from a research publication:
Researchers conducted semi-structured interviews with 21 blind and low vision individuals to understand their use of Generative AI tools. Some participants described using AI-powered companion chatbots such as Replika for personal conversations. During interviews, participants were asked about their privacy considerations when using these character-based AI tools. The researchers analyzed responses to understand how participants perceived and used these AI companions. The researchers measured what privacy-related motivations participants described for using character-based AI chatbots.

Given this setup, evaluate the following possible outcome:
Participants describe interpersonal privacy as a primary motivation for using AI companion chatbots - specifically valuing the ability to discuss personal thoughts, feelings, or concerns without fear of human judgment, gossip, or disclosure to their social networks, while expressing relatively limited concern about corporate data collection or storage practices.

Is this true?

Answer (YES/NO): NO